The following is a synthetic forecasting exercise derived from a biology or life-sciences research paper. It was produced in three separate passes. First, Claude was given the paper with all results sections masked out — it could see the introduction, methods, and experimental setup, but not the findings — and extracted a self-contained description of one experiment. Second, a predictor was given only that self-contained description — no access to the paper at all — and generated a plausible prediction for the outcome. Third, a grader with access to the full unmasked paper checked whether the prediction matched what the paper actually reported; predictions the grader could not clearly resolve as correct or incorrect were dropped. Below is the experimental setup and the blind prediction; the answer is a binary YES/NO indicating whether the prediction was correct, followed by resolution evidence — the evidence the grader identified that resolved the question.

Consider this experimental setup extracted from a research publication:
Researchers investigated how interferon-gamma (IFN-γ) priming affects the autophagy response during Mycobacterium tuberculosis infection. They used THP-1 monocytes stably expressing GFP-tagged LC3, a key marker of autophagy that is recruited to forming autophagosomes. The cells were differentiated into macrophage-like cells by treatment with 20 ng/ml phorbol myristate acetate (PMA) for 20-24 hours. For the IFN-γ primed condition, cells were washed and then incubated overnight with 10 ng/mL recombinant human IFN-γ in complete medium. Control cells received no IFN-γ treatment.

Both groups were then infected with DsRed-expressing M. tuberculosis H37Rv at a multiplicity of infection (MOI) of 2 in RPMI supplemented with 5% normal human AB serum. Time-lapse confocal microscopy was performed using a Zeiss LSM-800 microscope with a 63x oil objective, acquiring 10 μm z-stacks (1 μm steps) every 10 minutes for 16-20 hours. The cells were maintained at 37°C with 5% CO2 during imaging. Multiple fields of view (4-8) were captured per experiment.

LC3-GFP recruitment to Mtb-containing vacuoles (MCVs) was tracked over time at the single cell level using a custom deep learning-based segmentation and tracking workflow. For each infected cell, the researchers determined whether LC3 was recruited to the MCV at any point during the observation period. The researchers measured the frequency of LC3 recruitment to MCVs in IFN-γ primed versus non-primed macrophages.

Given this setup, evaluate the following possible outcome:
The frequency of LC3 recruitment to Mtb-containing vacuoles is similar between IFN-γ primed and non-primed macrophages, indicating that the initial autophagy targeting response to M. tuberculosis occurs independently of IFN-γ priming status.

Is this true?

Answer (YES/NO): YES